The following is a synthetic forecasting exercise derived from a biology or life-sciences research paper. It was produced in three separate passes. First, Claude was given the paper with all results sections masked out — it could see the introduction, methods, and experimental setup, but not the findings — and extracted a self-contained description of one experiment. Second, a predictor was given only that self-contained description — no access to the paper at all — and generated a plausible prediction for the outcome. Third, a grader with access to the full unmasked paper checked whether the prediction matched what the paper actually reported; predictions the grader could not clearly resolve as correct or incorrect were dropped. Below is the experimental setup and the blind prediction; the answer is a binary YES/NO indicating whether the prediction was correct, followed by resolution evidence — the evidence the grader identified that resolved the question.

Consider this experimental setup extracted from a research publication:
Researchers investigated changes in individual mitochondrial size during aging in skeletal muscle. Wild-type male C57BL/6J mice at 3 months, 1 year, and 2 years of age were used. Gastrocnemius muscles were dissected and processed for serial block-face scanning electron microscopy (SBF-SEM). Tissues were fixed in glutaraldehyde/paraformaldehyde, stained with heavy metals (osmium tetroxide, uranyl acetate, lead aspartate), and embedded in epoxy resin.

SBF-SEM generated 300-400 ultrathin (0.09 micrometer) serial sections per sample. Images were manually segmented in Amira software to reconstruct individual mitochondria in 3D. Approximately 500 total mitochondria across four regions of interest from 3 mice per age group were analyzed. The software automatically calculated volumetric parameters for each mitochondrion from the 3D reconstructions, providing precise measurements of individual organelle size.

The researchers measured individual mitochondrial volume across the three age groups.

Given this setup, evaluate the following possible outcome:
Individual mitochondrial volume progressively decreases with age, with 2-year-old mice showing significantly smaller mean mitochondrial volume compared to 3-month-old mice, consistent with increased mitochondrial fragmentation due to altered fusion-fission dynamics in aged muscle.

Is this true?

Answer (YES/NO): YES